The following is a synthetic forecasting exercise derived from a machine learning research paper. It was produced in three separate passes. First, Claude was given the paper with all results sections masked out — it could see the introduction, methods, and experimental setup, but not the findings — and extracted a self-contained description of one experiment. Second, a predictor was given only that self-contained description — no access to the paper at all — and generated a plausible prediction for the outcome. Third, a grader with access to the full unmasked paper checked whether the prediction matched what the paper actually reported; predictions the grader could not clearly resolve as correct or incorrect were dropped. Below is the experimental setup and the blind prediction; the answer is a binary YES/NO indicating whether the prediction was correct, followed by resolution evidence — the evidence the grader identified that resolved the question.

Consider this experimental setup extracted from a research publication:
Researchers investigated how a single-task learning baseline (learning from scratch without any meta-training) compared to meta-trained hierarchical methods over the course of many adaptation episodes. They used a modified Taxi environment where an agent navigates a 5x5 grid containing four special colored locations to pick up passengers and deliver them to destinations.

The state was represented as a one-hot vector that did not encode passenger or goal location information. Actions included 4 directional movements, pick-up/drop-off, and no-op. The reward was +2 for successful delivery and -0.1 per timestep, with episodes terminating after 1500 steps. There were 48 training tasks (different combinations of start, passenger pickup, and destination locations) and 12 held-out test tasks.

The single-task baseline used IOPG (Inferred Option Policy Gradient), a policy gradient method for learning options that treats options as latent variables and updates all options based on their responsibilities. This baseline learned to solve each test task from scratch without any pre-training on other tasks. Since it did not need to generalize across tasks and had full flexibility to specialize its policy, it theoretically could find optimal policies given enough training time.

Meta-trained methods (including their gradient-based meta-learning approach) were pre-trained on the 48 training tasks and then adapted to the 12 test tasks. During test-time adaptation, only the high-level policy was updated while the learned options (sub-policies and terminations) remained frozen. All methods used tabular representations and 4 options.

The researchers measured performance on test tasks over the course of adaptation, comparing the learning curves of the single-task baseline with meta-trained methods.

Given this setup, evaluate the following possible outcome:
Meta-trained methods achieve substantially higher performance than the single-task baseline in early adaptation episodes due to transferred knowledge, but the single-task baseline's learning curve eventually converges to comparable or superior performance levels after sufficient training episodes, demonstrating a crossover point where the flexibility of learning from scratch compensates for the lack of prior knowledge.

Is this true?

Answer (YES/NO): YES